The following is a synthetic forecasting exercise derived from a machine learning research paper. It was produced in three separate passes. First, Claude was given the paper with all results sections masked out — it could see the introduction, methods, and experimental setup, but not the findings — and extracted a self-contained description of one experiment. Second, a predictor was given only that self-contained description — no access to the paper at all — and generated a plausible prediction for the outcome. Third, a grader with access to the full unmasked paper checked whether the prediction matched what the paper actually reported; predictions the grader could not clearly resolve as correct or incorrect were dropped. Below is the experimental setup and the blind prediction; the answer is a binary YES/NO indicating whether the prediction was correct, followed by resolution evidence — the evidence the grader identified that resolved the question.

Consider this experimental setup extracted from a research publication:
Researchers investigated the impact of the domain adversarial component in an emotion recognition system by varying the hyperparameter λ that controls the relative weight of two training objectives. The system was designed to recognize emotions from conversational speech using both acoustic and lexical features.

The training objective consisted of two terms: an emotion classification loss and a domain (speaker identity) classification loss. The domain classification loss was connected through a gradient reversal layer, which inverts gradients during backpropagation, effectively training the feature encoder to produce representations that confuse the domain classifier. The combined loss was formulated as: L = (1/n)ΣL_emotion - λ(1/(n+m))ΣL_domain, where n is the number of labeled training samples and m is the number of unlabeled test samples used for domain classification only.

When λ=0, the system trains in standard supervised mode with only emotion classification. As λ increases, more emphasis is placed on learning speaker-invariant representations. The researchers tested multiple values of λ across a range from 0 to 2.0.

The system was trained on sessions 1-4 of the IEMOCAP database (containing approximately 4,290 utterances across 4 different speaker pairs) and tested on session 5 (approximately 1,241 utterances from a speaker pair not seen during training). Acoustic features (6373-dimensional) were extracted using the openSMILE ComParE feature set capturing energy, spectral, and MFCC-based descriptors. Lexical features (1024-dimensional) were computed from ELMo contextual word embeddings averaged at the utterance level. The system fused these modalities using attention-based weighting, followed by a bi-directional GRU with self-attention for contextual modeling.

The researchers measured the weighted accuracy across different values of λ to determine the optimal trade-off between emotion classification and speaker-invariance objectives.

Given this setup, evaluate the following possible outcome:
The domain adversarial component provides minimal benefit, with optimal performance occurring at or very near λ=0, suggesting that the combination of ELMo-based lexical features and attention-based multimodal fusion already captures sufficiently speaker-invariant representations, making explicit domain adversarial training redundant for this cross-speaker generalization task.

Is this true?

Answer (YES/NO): NO